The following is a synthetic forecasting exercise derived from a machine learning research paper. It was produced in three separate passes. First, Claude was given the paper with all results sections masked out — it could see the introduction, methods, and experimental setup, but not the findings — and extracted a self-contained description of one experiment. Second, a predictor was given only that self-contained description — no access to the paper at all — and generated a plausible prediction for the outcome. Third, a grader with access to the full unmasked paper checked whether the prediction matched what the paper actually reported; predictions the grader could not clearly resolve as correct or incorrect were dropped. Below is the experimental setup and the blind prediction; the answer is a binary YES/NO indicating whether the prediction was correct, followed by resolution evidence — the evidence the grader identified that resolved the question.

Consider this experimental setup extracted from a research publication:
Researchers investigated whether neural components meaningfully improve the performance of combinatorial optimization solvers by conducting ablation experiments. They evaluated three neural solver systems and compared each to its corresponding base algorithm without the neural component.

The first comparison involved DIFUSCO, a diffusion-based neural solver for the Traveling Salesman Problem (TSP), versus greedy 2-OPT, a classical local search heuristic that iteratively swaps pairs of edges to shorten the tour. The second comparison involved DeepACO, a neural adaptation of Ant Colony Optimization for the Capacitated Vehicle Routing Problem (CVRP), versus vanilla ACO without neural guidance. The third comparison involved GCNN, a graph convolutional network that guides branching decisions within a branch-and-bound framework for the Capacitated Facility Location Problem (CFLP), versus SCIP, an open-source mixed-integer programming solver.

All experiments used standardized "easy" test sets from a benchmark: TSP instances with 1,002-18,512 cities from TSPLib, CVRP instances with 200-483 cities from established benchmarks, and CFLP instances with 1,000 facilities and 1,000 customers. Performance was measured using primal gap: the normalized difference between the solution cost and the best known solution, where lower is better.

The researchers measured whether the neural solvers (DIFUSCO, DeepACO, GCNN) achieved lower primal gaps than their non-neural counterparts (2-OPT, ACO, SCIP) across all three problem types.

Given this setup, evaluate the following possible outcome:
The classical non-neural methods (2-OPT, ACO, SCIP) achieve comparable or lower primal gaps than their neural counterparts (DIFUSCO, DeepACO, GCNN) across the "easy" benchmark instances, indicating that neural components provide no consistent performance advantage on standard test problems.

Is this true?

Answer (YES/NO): NO